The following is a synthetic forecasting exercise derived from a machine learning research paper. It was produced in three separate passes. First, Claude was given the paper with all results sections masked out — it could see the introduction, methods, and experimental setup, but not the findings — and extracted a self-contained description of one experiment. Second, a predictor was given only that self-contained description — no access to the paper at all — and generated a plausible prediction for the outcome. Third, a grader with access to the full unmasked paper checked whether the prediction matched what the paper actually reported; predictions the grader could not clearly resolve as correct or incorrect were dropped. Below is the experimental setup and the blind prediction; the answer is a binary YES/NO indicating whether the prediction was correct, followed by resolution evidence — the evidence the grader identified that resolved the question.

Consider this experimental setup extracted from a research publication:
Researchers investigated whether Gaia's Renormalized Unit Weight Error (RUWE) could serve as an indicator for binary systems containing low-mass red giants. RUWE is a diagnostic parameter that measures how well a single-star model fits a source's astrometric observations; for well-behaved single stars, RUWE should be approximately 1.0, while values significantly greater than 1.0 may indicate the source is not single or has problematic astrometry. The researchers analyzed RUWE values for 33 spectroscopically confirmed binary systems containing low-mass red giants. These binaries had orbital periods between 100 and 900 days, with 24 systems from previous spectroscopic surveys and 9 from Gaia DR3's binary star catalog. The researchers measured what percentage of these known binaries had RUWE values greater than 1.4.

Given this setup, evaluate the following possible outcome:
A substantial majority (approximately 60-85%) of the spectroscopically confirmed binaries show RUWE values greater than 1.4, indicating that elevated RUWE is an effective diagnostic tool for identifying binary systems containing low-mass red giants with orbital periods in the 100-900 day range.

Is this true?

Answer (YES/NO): NO